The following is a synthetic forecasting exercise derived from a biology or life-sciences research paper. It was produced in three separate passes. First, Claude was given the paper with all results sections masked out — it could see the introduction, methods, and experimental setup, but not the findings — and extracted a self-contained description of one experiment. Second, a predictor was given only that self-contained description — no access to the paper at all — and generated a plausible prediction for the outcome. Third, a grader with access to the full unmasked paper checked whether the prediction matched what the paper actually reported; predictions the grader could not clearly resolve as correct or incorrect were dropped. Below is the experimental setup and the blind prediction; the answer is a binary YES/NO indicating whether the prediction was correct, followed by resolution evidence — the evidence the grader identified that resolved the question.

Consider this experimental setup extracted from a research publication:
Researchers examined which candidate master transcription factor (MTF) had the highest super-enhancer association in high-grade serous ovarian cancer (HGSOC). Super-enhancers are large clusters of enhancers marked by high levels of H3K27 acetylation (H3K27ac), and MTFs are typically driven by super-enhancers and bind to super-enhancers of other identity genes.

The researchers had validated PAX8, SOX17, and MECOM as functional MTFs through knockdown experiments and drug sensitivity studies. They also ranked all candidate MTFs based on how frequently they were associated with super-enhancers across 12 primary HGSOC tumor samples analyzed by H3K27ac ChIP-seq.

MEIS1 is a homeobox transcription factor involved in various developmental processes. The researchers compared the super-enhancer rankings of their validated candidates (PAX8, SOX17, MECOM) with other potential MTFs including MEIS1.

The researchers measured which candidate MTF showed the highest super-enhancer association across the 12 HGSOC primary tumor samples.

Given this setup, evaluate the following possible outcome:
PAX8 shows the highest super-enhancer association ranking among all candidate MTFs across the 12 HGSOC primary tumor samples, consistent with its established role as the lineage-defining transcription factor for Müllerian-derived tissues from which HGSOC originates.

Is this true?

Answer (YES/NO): NO